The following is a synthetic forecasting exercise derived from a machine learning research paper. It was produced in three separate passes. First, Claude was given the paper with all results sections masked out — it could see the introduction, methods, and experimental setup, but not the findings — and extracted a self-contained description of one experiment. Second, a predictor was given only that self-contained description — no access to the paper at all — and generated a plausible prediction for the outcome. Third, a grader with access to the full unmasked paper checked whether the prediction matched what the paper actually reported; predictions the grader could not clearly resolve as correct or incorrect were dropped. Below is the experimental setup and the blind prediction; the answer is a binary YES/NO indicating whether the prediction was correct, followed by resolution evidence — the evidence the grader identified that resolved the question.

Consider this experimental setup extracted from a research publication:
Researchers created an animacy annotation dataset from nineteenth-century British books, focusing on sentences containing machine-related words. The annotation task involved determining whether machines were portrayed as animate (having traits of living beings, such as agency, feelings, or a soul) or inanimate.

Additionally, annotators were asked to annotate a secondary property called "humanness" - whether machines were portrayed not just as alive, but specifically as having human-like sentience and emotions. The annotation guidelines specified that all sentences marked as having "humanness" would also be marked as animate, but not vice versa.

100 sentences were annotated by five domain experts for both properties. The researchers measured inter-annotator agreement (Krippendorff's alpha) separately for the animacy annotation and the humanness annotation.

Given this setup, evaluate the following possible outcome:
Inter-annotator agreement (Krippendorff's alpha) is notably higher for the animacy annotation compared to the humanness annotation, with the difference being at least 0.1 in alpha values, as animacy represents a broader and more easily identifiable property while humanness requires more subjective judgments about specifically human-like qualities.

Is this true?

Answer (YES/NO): YES